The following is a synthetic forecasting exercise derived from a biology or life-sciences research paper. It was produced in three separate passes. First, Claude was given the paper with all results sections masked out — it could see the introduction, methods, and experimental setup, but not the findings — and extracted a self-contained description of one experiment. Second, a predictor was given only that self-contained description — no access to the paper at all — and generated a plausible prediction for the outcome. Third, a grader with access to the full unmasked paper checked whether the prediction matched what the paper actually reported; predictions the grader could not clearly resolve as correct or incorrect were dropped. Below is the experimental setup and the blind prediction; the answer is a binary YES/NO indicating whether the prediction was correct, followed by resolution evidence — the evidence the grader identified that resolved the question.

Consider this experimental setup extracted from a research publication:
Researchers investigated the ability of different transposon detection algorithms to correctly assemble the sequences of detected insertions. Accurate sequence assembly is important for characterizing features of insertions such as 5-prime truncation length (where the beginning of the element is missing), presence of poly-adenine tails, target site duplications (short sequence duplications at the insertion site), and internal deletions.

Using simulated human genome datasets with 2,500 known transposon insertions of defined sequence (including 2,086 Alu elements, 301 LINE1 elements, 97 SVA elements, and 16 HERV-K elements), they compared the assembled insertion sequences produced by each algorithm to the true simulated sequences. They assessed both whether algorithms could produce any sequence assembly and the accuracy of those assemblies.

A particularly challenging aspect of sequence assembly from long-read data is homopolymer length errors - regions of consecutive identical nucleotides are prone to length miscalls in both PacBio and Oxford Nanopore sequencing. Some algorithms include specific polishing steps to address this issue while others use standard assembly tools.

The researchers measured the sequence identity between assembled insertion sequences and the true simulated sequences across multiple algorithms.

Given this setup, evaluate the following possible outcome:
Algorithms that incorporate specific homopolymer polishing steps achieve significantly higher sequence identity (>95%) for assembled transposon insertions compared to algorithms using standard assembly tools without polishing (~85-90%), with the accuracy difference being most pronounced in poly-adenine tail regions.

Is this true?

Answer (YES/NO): NO